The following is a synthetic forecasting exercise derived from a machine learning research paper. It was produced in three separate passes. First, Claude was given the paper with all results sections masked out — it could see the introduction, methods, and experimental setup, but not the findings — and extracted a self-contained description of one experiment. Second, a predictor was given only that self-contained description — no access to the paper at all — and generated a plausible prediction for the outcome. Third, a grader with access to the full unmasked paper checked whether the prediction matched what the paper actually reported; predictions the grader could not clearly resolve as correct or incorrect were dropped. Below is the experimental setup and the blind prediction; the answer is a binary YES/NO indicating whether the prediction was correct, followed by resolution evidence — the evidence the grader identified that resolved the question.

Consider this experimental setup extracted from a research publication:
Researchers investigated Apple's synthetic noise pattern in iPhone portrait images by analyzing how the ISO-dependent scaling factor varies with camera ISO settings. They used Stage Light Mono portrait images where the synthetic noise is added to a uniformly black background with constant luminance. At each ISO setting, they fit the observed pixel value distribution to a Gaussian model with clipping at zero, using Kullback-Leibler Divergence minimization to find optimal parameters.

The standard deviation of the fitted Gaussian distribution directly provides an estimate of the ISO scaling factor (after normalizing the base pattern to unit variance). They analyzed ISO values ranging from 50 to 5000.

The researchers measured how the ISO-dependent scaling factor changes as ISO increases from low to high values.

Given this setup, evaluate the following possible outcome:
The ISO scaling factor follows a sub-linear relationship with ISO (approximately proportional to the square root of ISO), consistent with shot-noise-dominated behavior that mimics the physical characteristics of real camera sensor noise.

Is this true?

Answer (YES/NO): NO